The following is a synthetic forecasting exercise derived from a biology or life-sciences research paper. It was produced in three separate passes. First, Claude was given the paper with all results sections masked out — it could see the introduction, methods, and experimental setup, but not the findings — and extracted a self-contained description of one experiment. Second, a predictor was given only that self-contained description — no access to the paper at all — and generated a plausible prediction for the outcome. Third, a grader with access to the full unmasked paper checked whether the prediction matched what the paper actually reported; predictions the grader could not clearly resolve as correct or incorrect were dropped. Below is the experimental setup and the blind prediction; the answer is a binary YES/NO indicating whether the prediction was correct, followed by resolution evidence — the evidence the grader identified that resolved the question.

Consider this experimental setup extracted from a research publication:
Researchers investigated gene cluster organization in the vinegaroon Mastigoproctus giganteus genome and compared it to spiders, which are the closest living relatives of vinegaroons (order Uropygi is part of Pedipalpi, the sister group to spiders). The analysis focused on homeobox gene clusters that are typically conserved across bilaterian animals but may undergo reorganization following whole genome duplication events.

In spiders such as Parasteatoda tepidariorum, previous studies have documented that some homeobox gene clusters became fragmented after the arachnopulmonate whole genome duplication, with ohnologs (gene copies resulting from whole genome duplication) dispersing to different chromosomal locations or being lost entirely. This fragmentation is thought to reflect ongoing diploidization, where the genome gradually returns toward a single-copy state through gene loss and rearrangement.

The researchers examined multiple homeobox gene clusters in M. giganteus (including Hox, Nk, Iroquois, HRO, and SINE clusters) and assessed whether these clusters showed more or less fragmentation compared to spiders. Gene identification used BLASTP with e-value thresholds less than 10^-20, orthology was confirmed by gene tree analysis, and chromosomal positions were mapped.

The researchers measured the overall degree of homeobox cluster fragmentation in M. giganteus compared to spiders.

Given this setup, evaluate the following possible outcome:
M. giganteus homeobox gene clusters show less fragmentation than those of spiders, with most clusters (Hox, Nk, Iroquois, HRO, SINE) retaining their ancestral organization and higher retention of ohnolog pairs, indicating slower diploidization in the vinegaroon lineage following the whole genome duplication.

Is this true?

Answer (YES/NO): YES